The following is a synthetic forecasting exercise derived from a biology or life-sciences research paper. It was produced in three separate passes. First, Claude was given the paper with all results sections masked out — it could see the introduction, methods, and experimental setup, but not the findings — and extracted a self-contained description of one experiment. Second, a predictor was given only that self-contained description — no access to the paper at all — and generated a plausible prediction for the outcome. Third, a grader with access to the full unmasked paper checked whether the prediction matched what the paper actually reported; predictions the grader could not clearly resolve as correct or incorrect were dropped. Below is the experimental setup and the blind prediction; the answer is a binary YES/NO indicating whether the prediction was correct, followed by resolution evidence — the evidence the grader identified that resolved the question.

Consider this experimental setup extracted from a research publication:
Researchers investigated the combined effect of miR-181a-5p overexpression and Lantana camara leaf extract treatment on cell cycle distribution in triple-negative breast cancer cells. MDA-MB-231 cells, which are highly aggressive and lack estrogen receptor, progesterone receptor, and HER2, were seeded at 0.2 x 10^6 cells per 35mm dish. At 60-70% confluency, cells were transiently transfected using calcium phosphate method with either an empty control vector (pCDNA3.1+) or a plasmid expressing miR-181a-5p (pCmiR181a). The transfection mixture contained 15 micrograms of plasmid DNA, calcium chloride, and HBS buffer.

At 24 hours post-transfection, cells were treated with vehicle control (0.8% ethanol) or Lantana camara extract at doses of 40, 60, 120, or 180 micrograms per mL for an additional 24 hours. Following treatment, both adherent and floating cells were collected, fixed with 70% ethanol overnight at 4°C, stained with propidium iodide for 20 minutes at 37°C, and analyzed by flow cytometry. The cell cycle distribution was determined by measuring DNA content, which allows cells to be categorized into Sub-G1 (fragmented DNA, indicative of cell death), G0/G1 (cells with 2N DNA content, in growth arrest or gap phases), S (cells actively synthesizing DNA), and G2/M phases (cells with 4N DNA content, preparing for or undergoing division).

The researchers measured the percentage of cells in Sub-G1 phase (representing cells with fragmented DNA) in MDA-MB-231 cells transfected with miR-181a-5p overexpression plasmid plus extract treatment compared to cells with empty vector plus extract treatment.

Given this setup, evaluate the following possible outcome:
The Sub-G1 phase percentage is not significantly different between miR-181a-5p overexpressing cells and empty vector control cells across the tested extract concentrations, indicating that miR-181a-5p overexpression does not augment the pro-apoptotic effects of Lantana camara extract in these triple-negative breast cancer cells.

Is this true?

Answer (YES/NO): NO